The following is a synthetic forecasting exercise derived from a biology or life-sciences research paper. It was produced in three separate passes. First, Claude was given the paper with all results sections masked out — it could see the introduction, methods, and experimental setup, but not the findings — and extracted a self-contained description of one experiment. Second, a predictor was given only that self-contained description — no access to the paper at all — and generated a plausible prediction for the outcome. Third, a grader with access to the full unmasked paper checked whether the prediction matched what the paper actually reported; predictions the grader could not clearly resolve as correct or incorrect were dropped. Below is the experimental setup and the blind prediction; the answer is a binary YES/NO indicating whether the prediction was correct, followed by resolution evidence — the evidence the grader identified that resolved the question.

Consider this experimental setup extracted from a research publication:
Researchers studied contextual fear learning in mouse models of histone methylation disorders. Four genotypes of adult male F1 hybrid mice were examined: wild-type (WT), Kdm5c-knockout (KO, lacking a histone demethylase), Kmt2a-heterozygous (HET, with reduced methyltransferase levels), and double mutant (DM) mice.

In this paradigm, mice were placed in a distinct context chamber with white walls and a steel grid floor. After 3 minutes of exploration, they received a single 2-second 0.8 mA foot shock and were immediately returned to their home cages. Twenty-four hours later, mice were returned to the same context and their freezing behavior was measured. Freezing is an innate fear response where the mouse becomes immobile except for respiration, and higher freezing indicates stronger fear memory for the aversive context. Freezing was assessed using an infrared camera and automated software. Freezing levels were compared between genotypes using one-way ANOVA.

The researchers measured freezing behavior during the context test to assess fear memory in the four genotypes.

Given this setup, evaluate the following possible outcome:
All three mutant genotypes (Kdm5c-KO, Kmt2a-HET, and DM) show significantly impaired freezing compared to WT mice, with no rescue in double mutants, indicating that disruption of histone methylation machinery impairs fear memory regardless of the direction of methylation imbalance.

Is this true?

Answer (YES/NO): NO